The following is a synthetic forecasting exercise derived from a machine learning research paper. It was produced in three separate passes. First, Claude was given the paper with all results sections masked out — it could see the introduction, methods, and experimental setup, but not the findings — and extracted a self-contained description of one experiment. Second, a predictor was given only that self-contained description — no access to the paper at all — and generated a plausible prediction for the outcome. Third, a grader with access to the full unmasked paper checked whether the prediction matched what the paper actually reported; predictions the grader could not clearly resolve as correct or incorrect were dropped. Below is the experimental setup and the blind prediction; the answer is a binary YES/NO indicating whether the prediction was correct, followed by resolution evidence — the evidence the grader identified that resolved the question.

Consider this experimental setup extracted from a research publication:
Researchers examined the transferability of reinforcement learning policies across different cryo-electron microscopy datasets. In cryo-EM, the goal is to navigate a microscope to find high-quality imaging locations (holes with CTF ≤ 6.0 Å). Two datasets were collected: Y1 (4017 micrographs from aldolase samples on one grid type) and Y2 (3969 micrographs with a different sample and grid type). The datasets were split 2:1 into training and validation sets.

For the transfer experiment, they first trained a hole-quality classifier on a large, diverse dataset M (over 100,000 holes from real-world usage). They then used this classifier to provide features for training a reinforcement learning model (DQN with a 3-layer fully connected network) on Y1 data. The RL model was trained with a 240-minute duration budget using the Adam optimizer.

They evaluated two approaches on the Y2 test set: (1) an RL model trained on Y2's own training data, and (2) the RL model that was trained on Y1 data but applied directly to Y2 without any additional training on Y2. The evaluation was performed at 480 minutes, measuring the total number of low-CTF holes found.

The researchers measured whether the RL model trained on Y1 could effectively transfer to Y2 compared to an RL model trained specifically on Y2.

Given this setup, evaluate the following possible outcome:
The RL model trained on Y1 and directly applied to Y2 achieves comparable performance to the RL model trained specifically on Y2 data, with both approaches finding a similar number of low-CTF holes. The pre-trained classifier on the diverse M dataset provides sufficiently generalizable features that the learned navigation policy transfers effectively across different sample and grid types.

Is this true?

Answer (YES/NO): YES